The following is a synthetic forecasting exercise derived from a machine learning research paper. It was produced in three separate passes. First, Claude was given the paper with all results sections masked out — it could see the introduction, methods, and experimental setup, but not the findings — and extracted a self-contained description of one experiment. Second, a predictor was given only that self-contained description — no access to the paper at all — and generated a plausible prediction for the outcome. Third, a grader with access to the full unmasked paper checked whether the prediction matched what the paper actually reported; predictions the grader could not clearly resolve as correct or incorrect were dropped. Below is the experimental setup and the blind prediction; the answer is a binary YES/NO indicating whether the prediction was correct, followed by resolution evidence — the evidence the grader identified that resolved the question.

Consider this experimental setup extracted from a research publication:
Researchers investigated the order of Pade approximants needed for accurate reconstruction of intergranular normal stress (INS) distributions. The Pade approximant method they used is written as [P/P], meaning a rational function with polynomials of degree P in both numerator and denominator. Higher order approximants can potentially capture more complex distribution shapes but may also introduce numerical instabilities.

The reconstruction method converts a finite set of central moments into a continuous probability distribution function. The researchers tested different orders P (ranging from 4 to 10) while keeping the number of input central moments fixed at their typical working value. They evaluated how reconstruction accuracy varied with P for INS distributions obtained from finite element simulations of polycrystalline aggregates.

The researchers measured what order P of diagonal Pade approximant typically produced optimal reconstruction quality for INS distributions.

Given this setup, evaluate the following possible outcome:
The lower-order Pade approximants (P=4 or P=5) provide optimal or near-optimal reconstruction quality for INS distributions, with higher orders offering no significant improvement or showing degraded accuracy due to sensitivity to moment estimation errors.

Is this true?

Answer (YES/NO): NO